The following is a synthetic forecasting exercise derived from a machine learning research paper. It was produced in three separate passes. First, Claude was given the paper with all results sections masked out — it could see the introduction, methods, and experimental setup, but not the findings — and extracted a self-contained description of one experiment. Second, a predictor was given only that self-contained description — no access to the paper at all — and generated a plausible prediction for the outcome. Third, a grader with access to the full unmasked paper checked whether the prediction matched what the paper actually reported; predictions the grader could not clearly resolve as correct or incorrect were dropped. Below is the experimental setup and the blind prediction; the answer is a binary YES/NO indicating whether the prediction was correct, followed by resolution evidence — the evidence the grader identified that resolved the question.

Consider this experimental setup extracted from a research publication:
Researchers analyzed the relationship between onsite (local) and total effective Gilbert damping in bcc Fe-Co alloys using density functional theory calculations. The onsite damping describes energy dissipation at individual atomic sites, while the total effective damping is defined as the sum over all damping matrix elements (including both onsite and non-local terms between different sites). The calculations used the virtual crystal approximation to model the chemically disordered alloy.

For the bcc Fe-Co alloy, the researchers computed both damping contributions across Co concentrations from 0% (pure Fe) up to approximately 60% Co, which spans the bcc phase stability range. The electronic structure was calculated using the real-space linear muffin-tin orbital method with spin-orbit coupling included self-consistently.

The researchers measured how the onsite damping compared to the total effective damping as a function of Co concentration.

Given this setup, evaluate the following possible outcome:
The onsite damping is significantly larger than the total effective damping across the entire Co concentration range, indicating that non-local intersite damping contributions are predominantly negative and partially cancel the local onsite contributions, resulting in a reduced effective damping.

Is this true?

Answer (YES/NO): NO